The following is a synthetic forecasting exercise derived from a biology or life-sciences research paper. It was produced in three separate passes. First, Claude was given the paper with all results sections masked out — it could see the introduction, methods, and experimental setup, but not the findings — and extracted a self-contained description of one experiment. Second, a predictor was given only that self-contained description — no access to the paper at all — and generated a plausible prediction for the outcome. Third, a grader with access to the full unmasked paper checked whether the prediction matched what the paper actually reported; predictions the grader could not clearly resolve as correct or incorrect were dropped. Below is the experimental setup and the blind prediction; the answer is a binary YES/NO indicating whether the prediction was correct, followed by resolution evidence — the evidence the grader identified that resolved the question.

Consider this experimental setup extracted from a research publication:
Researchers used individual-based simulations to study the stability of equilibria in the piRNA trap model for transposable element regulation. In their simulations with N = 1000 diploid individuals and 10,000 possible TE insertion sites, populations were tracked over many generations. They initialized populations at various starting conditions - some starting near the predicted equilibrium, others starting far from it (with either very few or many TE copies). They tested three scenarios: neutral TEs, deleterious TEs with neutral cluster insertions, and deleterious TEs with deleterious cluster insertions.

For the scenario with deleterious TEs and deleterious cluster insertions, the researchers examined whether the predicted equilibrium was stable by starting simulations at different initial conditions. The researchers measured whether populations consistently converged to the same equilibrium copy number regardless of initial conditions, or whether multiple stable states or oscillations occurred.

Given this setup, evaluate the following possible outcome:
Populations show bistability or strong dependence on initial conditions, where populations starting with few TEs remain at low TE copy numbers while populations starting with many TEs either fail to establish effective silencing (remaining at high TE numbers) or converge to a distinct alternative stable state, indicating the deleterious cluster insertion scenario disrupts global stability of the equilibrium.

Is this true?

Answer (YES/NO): NO